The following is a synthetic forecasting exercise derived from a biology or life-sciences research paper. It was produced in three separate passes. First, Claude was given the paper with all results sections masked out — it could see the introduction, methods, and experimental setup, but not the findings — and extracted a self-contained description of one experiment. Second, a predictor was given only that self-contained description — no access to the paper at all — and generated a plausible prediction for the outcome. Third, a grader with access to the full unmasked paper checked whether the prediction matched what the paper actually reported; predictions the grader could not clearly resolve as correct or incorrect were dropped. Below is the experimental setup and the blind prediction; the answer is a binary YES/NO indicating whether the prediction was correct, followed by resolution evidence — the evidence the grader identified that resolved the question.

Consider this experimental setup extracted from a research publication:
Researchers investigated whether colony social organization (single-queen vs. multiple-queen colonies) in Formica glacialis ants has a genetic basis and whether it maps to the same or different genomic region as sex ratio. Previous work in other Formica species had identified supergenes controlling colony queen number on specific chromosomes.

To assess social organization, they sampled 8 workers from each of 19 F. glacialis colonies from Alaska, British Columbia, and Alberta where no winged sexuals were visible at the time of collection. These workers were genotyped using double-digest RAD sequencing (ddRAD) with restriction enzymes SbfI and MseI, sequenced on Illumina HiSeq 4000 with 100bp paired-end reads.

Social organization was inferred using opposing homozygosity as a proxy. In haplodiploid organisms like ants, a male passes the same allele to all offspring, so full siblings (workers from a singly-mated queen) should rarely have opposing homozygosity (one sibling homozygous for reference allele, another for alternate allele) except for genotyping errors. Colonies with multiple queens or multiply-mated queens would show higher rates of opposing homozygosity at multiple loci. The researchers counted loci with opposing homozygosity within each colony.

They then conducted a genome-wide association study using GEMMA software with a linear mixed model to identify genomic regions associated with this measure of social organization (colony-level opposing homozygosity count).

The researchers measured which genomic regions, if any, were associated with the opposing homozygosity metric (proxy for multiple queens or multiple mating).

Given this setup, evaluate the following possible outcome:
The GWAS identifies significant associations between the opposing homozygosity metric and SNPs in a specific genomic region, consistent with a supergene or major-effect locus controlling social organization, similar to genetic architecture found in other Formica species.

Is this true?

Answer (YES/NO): YES